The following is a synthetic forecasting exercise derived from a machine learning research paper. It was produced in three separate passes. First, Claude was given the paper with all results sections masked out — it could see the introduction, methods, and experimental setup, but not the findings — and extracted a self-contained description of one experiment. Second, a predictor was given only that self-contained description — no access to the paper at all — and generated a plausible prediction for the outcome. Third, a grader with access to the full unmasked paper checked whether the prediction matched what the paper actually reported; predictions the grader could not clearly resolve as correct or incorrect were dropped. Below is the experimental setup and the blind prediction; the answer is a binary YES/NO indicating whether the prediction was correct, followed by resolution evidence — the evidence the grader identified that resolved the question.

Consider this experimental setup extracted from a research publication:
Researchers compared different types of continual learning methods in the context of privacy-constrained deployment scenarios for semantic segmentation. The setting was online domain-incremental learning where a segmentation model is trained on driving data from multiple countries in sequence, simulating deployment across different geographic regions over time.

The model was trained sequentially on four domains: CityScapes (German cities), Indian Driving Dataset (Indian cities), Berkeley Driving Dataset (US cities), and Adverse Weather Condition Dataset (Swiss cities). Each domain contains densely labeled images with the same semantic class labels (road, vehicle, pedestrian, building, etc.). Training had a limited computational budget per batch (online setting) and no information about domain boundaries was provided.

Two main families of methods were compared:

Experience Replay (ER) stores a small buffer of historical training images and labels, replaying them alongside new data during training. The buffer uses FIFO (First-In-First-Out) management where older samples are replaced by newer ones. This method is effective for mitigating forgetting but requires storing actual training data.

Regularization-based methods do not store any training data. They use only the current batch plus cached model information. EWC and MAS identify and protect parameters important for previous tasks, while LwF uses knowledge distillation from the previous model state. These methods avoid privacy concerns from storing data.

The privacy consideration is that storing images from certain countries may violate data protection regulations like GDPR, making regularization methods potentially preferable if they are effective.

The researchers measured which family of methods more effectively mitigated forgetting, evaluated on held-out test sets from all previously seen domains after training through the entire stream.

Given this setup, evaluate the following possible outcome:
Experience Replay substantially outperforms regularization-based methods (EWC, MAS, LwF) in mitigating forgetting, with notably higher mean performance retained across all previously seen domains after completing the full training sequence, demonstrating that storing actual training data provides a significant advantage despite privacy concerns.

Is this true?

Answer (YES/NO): YES